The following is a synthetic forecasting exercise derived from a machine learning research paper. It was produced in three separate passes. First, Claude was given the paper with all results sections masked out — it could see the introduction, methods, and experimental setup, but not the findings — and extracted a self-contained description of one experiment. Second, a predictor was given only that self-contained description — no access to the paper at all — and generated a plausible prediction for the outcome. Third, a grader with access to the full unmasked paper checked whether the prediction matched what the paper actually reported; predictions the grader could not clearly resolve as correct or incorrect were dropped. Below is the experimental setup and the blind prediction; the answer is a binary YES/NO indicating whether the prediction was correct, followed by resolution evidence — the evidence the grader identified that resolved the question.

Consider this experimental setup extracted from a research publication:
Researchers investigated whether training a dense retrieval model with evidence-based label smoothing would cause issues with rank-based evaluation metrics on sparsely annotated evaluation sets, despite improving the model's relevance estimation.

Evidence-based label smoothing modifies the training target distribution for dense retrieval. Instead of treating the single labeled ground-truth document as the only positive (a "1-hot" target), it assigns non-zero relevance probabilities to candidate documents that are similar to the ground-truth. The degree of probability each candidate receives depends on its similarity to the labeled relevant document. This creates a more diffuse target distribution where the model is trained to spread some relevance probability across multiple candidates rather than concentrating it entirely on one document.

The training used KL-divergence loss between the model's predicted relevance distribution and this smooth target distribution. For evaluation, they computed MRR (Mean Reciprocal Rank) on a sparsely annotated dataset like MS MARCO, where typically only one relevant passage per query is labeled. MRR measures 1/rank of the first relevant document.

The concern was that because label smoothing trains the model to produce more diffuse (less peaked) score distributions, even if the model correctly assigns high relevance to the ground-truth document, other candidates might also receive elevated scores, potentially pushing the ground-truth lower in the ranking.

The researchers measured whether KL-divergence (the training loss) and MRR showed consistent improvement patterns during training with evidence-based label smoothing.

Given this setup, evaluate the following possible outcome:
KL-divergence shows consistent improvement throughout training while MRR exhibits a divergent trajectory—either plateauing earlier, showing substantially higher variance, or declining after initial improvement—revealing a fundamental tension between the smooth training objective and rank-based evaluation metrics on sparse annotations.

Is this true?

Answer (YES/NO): YES